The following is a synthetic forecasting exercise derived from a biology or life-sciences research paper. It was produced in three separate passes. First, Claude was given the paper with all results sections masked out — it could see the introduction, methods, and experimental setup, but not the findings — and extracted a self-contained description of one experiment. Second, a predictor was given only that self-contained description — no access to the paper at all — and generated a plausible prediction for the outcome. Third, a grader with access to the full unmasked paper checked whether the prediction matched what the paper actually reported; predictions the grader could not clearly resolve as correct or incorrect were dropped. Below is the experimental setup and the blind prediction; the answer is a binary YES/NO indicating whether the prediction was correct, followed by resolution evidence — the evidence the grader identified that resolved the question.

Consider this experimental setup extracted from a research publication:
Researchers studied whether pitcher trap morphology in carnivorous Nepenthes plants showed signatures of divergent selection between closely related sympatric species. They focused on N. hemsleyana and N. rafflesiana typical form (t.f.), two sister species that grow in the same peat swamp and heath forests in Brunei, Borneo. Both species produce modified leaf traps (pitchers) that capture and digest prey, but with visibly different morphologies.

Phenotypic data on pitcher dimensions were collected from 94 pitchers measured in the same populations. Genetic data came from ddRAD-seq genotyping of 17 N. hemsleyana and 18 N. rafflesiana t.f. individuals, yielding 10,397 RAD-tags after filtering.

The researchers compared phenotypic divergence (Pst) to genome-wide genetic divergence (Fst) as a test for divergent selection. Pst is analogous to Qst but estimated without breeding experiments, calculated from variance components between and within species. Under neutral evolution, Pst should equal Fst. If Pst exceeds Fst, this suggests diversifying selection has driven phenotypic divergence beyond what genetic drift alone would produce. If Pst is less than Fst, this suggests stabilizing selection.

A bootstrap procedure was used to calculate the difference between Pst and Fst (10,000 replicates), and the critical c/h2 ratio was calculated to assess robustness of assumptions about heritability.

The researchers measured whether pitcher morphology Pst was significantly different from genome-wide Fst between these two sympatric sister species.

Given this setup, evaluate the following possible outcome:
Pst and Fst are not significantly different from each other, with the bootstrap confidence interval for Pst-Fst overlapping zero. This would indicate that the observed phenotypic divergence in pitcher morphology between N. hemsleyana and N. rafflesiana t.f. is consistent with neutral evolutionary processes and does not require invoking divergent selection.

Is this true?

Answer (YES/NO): NO